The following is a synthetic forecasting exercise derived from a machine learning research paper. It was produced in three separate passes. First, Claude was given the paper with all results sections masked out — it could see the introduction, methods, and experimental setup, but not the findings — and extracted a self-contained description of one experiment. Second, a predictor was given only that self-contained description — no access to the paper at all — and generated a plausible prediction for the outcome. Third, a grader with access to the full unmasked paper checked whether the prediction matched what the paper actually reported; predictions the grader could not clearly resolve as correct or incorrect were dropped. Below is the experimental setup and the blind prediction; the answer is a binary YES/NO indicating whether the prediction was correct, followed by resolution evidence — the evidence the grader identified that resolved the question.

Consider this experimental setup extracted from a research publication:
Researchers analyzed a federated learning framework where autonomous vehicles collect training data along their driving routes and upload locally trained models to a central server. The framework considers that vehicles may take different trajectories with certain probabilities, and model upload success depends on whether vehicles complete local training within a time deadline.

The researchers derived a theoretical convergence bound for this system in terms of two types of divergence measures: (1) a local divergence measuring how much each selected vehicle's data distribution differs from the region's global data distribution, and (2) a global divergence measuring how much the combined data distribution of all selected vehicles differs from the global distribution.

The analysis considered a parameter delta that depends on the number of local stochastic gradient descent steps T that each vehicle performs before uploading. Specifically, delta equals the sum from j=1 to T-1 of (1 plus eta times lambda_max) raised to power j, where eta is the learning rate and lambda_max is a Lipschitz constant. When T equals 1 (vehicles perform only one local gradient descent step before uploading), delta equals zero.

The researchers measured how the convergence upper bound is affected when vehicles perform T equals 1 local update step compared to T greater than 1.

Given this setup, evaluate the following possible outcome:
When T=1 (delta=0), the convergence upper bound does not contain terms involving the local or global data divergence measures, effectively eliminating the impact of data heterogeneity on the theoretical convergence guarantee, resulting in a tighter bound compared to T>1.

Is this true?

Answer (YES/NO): NO